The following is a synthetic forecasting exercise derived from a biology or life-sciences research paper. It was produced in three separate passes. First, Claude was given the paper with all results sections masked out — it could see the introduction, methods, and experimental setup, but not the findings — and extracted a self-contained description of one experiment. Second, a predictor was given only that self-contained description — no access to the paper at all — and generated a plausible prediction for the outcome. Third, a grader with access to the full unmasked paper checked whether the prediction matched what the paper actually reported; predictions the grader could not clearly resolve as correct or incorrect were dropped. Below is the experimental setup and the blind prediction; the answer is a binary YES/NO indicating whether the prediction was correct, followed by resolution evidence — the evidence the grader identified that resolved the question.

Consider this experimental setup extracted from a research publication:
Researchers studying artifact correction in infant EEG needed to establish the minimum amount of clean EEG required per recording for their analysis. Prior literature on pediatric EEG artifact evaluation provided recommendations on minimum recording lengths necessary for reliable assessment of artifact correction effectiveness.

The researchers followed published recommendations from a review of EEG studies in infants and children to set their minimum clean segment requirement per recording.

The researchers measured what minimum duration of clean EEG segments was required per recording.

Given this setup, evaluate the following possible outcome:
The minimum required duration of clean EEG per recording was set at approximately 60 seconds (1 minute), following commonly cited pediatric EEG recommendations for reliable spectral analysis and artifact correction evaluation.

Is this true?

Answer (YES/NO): NO